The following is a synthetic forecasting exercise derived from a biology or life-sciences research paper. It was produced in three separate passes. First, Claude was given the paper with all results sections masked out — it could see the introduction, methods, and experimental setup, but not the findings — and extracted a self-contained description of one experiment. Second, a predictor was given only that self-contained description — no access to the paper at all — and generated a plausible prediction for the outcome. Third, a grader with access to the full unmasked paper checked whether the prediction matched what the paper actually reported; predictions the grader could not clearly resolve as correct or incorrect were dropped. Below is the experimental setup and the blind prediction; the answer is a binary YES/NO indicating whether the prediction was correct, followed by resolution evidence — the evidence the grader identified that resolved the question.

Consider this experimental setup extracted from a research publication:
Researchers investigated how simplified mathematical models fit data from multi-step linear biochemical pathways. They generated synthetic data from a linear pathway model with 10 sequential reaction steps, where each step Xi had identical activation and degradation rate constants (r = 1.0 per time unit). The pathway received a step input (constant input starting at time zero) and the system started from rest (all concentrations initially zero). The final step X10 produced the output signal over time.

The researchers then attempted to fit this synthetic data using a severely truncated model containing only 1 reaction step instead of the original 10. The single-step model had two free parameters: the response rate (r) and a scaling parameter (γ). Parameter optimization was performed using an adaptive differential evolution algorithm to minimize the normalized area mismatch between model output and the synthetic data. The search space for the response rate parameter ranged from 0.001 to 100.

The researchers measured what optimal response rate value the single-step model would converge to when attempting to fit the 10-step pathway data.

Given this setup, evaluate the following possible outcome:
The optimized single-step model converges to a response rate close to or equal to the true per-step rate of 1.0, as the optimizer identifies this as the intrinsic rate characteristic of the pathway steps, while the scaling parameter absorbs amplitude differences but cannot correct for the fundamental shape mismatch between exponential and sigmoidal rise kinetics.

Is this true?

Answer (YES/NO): NO